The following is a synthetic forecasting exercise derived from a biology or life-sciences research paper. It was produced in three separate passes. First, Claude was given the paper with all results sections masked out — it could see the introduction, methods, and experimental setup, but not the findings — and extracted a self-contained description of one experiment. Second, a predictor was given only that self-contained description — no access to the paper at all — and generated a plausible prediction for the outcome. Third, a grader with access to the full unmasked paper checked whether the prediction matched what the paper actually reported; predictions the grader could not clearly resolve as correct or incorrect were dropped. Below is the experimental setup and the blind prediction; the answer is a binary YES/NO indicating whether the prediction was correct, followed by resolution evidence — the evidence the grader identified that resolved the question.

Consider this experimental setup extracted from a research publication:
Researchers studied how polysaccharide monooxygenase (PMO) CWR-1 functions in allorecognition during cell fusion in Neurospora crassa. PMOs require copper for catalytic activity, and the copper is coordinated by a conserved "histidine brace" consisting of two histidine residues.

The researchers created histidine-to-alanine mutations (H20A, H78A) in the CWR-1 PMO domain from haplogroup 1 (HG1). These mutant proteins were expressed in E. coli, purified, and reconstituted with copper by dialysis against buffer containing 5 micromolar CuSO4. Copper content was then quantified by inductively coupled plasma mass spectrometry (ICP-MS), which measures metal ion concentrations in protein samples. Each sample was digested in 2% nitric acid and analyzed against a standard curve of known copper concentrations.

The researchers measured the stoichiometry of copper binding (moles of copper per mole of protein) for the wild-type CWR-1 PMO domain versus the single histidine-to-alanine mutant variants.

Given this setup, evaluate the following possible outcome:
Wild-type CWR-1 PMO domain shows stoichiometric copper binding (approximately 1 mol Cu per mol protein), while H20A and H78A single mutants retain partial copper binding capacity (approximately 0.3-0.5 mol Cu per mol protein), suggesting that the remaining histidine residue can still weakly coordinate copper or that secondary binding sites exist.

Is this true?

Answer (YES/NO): NO